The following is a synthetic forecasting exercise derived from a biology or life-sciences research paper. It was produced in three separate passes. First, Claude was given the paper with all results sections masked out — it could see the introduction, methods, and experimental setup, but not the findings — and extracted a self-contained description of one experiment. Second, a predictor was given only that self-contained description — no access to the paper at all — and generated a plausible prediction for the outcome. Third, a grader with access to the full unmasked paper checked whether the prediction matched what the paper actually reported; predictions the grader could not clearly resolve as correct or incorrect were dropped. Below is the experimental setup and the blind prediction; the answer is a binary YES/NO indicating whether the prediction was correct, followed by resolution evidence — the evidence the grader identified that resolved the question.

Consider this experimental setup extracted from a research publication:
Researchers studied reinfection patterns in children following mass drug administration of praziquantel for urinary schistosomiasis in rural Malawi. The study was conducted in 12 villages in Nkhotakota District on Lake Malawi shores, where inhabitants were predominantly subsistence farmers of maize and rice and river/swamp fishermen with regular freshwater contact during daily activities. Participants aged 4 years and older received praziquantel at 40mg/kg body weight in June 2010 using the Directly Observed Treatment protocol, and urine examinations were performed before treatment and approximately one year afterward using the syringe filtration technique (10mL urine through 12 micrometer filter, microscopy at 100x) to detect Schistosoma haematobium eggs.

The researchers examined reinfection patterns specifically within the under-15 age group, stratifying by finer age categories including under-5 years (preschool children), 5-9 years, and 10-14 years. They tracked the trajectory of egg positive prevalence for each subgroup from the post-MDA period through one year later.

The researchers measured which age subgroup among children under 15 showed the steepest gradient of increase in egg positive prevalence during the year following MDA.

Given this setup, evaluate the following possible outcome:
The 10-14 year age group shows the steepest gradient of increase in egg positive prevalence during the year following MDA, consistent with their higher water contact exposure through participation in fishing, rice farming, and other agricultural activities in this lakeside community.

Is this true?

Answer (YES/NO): NO